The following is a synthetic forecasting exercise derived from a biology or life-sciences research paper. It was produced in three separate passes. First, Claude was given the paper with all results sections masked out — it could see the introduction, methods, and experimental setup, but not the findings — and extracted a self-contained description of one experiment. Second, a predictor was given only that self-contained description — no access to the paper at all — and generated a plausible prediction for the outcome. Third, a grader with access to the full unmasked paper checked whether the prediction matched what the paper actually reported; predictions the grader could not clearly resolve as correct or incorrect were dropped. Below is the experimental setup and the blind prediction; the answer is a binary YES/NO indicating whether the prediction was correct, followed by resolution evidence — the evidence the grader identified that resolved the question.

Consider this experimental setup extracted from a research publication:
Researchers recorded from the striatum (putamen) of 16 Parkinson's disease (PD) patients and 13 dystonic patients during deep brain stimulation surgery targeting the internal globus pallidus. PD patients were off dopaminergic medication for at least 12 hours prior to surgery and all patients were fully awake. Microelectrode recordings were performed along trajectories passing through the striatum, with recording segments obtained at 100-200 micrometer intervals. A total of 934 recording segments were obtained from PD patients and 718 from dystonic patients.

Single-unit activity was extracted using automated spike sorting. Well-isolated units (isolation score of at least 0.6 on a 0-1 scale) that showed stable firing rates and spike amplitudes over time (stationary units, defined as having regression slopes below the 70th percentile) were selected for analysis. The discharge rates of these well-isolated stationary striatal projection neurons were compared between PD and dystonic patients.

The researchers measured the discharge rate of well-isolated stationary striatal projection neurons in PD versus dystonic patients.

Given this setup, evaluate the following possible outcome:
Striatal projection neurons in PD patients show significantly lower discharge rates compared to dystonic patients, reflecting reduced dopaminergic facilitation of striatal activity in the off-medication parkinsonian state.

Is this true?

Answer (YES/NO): NO